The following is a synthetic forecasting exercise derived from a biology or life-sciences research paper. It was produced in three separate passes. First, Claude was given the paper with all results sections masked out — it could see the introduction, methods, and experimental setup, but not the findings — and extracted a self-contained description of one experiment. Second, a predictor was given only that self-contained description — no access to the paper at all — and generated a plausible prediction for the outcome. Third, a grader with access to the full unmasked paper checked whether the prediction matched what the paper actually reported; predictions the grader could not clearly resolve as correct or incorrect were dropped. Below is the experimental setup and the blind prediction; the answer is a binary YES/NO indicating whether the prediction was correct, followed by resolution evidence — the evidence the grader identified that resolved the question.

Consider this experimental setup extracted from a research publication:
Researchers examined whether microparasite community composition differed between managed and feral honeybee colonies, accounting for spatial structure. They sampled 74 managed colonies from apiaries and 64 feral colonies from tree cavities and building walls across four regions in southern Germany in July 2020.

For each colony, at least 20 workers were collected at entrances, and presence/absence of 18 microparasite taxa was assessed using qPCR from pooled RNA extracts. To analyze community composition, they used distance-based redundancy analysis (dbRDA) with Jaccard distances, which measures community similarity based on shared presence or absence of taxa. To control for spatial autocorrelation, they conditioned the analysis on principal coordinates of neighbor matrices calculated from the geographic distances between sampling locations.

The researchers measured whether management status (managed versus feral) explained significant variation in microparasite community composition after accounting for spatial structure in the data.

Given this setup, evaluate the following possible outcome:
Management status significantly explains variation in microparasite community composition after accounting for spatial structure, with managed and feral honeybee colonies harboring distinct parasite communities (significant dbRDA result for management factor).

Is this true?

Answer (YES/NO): NO